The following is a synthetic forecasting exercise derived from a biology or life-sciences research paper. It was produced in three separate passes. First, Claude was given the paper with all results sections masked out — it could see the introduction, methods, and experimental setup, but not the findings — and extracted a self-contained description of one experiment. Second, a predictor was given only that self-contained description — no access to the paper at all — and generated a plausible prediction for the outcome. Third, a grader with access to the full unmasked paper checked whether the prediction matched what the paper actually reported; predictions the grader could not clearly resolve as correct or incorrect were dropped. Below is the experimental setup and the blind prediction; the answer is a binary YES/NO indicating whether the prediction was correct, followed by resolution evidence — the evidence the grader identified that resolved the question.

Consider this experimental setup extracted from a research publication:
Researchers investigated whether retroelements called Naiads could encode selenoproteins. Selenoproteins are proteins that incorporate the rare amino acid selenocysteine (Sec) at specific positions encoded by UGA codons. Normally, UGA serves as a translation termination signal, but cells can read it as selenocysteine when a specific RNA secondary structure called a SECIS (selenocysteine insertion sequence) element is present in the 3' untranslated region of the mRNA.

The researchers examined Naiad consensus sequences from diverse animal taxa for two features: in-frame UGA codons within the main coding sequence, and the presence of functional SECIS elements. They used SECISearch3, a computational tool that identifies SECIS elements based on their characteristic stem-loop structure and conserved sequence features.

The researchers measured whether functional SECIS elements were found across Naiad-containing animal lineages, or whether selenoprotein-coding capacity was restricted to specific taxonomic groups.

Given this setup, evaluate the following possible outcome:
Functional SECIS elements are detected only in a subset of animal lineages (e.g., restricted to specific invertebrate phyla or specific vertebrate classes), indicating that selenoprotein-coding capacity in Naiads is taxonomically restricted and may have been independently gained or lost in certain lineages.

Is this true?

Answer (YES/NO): YES